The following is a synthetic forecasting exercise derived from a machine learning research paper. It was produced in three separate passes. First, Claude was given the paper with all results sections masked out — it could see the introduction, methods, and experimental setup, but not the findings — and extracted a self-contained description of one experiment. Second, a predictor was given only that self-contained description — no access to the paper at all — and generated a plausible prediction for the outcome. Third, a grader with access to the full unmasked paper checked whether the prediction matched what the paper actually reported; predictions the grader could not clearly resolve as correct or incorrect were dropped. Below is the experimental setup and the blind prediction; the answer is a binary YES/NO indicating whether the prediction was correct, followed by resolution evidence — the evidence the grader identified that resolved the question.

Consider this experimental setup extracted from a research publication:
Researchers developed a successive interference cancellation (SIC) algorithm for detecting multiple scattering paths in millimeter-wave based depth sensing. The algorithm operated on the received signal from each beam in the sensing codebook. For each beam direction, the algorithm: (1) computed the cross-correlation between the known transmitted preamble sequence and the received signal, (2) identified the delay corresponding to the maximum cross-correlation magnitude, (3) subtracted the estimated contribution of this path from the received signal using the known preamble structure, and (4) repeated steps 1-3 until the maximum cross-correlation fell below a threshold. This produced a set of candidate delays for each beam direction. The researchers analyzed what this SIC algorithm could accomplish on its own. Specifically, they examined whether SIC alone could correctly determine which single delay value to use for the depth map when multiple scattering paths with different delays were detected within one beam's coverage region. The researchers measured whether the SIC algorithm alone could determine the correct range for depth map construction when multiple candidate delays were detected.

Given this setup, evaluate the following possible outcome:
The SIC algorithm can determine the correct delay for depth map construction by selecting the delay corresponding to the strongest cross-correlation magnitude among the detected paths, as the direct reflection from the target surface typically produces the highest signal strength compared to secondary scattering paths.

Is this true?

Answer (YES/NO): NO